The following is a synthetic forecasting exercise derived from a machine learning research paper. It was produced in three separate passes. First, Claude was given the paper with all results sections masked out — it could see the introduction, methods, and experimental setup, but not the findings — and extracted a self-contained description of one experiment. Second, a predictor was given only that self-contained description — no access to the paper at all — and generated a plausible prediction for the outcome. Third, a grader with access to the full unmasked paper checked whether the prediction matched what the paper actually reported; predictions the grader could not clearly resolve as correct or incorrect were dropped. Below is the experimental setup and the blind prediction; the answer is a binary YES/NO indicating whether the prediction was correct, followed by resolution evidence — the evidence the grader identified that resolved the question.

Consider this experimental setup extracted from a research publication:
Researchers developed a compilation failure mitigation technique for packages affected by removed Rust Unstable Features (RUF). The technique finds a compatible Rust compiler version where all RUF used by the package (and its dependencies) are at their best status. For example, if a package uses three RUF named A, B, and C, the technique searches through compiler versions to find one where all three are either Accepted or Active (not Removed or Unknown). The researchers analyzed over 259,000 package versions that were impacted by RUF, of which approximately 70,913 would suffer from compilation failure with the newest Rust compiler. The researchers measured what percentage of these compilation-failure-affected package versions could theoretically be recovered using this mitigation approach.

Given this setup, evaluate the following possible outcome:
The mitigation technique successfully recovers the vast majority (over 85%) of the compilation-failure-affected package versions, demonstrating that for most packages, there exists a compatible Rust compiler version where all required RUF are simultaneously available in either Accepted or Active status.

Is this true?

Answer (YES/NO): YES